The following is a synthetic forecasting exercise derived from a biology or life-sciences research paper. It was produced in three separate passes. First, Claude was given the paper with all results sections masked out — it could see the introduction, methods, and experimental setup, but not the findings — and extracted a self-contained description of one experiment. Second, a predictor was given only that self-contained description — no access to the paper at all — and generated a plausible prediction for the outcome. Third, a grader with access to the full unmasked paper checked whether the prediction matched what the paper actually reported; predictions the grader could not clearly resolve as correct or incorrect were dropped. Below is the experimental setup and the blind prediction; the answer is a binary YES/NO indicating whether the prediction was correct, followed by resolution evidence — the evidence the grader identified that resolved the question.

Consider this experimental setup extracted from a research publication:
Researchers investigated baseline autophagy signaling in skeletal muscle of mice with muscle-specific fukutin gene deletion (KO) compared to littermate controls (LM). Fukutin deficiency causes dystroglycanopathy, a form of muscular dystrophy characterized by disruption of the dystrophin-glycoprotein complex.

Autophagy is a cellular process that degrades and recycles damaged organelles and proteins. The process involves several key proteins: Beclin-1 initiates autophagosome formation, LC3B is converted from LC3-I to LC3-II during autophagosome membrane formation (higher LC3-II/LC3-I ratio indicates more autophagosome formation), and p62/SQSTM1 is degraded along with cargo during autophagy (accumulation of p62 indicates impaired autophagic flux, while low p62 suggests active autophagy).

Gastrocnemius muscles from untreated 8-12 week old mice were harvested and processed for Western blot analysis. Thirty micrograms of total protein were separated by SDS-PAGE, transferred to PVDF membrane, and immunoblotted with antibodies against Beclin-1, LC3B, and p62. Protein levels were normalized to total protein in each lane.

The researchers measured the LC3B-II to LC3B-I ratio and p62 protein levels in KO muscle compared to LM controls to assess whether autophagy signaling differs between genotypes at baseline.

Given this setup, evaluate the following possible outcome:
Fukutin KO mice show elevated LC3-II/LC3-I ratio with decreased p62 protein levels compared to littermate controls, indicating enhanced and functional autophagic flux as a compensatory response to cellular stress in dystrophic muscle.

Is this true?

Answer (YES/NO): NO